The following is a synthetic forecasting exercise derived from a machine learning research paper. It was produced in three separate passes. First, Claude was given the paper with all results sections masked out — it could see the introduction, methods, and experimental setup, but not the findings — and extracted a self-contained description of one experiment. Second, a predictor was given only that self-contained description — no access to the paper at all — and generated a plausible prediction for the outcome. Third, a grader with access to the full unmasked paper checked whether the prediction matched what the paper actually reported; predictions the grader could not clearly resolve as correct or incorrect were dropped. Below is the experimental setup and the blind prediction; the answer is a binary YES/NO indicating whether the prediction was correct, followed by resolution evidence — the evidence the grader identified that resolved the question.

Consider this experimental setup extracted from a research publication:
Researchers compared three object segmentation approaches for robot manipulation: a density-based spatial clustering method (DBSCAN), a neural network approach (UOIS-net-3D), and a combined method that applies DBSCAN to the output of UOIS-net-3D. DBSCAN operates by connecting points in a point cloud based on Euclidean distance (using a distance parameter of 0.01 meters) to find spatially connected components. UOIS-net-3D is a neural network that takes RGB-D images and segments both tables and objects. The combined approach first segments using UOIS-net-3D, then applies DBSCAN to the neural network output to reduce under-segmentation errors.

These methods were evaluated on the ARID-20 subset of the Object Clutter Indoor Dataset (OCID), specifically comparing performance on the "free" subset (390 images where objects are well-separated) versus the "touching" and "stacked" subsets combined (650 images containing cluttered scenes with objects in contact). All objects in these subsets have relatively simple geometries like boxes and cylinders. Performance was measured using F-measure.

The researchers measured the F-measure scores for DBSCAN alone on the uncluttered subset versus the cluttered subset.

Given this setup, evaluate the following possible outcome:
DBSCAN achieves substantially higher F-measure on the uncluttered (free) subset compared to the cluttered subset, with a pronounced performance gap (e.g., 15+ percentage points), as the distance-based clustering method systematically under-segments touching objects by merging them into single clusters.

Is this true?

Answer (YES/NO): YES